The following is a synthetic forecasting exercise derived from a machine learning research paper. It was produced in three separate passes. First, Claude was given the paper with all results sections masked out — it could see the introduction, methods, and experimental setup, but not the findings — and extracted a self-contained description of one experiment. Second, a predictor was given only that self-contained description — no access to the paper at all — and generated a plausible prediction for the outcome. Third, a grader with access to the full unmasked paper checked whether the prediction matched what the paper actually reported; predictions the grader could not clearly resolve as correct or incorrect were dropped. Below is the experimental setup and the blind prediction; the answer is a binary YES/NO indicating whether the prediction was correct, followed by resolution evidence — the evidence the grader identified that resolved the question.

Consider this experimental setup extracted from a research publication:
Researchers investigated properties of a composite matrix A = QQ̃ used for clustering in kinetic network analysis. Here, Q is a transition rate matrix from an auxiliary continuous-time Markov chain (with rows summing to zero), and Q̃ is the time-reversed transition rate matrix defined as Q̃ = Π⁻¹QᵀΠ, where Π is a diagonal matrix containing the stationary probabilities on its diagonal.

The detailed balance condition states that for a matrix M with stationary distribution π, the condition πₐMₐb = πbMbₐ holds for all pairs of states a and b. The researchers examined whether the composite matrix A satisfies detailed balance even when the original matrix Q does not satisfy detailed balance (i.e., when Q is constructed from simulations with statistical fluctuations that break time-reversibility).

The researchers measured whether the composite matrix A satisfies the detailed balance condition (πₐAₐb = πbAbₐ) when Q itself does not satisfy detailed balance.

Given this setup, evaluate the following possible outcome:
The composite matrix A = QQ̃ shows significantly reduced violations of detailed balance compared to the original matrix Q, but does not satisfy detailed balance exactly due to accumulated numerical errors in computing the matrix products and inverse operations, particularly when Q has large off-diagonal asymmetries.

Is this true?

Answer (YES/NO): NO